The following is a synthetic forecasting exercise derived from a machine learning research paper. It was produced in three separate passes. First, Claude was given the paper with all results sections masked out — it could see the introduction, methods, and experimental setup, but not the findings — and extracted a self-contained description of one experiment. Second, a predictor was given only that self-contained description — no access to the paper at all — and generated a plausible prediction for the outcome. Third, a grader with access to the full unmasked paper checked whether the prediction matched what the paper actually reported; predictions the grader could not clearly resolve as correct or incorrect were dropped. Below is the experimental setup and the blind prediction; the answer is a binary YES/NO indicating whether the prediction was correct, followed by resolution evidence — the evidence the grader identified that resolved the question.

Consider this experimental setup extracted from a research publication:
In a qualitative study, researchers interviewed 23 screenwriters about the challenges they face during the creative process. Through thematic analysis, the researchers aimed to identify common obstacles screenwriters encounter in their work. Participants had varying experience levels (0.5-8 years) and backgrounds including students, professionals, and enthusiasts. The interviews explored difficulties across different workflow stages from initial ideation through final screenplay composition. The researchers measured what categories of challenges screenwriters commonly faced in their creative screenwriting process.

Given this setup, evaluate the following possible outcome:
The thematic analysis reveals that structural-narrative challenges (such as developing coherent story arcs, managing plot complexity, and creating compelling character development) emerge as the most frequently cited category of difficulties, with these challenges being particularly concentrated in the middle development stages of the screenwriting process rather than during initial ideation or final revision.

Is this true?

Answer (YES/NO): NO